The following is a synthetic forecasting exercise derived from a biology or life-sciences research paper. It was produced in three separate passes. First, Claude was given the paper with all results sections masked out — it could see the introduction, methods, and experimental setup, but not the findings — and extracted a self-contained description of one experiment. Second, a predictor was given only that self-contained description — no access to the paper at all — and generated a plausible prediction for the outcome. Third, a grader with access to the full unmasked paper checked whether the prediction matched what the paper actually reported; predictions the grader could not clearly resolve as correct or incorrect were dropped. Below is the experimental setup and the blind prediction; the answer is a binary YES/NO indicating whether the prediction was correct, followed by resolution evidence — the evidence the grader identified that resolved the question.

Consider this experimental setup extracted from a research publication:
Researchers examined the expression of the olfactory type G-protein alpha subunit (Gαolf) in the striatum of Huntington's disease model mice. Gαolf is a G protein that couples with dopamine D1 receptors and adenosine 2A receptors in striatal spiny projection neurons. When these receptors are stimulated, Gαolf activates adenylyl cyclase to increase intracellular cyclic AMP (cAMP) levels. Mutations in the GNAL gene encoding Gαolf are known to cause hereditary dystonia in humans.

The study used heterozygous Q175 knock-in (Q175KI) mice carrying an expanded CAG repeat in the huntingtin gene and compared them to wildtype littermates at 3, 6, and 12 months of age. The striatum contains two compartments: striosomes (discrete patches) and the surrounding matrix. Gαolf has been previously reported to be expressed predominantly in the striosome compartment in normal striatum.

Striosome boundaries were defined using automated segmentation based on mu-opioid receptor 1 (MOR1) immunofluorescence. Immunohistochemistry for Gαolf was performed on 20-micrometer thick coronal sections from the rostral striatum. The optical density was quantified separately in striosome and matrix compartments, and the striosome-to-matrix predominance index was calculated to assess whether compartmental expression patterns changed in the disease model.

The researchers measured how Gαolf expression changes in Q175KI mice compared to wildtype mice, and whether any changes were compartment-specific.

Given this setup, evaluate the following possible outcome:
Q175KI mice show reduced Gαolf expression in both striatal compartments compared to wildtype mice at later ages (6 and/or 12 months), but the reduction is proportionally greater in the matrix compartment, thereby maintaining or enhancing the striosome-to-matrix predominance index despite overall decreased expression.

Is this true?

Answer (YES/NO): NO